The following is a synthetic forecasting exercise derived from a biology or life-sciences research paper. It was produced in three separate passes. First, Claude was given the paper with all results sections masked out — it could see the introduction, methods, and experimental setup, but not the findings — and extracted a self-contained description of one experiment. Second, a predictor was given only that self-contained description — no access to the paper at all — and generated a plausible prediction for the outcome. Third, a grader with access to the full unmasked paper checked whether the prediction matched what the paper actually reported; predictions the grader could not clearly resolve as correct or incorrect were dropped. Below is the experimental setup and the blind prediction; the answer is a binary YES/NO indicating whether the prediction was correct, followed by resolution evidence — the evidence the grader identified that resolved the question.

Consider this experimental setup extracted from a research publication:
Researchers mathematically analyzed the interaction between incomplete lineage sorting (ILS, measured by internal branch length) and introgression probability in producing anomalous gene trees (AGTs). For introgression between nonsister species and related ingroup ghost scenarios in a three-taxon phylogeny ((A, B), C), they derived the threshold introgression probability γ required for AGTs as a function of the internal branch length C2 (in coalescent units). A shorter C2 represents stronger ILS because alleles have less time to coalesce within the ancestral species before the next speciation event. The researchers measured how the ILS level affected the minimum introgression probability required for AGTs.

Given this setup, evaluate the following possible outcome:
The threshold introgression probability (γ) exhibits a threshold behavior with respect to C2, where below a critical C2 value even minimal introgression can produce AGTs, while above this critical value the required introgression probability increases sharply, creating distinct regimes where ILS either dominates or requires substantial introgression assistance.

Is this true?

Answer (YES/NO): NO